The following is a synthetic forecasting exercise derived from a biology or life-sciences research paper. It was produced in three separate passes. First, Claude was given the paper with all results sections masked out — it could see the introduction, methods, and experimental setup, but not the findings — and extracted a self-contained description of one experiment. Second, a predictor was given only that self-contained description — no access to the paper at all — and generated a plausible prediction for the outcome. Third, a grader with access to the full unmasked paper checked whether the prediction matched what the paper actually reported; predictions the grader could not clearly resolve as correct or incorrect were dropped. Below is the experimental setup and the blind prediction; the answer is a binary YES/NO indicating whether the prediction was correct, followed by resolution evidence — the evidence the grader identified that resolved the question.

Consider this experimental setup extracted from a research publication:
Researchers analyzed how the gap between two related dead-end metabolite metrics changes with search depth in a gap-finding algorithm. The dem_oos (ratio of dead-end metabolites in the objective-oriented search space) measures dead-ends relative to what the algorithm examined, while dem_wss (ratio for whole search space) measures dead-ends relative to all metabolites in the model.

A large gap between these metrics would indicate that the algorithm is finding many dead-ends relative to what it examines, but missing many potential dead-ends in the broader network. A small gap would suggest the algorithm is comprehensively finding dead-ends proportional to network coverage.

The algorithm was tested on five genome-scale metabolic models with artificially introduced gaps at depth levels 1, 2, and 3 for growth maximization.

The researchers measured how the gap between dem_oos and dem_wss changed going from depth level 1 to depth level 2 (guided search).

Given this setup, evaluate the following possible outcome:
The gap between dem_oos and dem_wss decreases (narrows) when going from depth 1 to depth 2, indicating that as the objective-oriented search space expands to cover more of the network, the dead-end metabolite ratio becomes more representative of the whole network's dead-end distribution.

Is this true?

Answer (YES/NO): YES